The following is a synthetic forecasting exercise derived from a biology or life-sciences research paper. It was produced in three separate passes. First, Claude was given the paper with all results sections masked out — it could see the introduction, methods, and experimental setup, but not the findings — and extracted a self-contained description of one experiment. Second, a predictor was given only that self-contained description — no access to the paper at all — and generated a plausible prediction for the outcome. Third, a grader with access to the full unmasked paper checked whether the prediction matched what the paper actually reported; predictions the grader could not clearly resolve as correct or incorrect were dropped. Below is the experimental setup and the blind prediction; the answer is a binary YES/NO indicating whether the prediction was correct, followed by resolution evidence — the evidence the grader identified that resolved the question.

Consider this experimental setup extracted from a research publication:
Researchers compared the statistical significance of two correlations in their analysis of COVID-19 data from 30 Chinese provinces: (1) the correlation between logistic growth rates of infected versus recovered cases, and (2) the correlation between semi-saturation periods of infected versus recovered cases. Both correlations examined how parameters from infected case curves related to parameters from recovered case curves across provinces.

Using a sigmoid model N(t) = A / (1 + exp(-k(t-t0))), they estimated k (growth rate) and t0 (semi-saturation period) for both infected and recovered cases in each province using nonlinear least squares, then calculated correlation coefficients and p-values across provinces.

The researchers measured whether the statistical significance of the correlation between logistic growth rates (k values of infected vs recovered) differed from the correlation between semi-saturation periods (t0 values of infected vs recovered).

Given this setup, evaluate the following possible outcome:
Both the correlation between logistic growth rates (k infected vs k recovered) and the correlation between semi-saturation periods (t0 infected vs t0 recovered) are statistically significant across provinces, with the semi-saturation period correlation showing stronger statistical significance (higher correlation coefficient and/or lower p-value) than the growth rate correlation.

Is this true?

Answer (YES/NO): YES